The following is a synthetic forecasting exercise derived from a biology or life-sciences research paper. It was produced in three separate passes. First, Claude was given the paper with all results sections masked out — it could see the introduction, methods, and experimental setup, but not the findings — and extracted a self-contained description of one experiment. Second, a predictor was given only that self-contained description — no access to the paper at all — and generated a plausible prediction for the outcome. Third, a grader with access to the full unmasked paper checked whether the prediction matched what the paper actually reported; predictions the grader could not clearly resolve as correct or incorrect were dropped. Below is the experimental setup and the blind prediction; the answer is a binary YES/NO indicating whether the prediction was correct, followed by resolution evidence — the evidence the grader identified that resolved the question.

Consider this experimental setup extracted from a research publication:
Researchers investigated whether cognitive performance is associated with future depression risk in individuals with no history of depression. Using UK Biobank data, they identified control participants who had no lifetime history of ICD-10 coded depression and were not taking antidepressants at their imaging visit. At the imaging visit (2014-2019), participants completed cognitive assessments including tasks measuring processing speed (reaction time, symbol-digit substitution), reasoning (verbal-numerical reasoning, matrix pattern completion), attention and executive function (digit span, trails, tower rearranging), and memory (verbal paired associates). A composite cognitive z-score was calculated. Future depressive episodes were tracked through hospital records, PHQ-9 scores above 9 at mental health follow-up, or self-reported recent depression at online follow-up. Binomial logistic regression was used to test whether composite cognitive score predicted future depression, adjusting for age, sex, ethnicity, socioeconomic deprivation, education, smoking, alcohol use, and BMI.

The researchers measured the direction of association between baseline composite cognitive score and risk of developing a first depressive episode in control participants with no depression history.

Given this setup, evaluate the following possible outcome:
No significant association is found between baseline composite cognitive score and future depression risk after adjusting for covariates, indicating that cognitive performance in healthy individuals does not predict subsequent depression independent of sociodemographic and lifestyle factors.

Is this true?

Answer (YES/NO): NO